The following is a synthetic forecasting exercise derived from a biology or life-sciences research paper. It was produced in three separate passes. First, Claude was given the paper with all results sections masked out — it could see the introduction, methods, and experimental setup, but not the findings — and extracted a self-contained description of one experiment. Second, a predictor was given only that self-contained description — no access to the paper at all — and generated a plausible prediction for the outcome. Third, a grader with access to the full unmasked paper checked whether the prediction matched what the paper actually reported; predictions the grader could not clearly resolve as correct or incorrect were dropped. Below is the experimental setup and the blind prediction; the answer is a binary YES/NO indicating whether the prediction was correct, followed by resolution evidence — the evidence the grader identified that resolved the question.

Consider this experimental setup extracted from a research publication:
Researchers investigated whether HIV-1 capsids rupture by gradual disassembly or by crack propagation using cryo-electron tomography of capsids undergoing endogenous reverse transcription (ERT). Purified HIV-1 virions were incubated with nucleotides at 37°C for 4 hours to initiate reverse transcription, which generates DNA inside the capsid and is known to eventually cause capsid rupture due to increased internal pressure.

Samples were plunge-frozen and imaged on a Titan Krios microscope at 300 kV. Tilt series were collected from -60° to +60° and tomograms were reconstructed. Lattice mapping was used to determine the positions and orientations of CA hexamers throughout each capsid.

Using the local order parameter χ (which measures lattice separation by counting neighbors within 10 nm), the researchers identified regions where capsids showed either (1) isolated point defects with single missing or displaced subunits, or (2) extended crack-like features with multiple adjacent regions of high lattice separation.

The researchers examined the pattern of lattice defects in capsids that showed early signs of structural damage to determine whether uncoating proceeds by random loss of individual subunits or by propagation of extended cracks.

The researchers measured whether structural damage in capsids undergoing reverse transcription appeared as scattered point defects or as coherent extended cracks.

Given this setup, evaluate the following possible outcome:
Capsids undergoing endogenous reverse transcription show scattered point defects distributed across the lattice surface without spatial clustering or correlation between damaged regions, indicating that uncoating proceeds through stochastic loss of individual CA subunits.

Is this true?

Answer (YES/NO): NO